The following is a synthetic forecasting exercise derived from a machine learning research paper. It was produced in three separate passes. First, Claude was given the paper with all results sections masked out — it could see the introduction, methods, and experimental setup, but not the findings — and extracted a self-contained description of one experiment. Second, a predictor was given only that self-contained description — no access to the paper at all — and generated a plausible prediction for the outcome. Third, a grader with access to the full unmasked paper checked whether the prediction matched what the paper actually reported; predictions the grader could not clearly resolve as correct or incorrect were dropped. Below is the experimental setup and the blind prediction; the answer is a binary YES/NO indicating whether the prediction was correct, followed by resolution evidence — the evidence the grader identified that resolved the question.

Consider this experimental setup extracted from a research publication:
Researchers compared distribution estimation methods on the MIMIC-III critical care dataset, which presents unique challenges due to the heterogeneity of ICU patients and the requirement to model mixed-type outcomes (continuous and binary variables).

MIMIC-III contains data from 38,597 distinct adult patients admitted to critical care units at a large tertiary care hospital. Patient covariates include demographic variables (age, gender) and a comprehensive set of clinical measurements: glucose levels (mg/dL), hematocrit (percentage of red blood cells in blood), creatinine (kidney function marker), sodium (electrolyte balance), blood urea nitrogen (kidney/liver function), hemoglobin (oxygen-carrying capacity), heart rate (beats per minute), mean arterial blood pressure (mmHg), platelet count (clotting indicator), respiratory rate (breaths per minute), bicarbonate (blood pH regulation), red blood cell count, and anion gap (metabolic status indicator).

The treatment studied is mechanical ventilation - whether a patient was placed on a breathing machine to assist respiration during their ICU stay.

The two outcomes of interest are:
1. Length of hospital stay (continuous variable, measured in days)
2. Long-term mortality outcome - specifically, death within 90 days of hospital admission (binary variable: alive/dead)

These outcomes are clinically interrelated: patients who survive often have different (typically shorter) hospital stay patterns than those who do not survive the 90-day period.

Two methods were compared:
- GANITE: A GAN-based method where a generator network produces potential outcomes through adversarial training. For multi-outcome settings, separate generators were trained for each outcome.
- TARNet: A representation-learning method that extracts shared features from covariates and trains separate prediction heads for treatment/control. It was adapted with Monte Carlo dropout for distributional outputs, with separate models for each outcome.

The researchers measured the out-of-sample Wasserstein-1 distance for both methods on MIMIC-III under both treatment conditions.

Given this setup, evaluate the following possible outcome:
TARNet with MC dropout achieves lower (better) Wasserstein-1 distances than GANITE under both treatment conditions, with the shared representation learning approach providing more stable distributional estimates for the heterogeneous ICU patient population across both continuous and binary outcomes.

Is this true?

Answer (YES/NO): YES